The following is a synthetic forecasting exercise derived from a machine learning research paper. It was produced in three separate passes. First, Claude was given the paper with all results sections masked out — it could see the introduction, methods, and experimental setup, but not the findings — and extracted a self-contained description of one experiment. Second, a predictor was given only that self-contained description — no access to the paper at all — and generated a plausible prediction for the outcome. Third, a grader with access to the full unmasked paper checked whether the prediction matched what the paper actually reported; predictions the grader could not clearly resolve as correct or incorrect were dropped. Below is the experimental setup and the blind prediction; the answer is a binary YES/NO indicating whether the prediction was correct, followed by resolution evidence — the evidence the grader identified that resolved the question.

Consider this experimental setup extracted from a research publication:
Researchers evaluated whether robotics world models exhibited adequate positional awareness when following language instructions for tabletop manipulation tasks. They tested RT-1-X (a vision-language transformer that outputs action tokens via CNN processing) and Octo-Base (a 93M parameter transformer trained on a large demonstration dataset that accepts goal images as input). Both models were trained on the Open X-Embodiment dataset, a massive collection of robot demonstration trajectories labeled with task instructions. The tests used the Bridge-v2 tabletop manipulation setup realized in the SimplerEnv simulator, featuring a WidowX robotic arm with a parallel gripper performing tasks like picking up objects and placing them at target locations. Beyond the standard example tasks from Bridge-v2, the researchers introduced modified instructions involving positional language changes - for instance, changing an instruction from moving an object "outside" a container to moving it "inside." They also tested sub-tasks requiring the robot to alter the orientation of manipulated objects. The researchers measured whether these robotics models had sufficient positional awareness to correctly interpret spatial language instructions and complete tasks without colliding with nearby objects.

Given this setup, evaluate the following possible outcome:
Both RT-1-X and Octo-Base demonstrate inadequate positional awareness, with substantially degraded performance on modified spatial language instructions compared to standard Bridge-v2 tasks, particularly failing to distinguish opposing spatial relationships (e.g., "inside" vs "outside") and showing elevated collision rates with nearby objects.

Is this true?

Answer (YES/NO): YES